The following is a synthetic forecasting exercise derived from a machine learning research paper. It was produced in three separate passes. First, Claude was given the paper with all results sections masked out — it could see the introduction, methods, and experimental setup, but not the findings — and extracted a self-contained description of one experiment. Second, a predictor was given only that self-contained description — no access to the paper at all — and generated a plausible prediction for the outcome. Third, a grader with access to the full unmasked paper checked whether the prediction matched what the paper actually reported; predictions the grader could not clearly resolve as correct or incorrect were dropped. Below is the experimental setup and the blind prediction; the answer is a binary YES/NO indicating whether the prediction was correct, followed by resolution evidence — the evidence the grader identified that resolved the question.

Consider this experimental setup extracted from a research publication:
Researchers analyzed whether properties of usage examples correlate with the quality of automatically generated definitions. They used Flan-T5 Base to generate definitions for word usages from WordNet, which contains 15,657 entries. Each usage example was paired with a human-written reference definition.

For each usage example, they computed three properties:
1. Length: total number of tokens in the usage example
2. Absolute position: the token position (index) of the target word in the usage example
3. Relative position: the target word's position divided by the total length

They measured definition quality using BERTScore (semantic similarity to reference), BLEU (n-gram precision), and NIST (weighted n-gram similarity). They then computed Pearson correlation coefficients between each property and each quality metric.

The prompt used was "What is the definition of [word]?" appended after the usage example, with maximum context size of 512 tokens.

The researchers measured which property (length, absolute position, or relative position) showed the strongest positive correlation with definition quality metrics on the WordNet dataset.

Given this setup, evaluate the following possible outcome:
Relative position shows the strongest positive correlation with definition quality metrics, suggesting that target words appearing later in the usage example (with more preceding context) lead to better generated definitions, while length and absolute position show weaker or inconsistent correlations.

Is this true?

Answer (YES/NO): NO